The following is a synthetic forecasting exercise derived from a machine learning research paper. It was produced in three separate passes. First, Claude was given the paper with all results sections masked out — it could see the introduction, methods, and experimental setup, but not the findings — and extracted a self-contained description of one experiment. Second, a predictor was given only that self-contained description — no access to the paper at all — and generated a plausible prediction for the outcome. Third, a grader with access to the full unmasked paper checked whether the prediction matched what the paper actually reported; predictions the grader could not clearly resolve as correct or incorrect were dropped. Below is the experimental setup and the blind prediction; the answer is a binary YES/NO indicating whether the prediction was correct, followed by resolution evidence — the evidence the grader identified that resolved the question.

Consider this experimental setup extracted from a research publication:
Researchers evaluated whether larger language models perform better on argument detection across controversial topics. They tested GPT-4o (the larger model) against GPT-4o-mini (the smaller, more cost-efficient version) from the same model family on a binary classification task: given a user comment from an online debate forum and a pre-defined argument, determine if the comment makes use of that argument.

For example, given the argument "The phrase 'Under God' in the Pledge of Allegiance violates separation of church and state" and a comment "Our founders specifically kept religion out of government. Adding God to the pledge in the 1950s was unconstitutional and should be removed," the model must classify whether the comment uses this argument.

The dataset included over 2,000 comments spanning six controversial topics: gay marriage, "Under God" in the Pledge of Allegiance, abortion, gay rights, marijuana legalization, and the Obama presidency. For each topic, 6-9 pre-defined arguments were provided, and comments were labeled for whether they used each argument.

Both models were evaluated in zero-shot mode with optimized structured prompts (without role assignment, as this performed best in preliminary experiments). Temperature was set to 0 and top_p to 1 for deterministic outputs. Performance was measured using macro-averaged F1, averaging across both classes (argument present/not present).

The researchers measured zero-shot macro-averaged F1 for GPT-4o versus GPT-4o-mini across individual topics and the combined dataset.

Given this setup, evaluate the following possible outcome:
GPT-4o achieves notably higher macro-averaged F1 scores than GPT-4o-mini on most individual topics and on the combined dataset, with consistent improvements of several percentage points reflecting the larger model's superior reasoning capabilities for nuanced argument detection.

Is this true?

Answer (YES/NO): NO